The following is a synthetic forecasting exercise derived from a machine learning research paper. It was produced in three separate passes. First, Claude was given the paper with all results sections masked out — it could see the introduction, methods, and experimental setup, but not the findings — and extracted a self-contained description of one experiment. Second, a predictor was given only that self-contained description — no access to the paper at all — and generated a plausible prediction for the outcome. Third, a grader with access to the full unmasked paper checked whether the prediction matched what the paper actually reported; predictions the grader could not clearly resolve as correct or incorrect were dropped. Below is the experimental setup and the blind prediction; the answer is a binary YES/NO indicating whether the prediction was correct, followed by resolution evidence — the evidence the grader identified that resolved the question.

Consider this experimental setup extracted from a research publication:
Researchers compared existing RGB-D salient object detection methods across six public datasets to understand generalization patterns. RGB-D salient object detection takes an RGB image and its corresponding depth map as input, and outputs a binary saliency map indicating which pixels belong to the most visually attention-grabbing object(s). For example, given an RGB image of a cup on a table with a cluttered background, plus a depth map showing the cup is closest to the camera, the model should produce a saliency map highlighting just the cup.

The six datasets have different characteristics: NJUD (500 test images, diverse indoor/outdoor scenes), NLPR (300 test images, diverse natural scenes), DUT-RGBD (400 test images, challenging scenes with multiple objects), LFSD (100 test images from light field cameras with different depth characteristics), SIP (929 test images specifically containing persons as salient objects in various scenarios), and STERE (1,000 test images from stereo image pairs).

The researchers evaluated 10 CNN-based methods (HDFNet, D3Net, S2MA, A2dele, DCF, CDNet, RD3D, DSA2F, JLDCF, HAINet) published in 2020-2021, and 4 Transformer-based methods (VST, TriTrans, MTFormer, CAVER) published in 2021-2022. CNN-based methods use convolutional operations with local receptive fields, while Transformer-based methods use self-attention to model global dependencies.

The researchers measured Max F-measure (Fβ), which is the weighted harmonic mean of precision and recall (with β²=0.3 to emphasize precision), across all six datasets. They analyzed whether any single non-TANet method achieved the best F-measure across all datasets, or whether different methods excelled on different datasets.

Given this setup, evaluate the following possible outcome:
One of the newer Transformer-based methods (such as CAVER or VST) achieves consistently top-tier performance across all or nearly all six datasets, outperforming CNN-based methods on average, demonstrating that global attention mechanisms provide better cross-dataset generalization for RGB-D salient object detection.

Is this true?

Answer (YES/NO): NO